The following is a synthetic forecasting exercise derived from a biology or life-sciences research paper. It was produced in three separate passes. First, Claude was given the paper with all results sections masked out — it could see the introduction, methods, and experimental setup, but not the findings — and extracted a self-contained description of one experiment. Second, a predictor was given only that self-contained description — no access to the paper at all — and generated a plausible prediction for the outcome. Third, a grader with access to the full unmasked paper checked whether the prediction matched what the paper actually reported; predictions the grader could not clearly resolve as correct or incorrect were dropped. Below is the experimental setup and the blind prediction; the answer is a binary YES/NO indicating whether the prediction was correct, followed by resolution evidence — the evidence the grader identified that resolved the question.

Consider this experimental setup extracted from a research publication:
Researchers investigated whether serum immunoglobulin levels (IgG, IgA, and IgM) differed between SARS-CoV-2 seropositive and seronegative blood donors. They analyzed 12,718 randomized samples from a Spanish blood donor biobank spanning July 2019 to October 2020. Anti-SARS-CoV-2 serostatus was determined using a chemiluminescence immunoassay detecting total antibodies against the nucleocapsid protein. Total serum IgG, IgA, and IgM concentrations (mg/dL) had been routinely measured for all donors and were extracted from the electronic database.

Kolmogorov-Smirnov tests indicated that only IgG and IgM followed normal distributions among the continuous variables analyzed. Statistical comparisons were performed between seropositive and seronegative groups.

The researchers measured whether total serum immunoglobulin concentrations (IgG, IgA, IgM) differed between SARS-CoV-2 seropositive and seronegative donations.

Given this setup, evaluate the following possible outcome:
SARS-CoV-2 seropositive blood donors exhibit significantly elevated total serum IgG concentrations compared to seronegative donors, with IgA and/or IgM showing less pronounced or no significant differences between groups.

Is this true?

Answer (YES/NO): NO